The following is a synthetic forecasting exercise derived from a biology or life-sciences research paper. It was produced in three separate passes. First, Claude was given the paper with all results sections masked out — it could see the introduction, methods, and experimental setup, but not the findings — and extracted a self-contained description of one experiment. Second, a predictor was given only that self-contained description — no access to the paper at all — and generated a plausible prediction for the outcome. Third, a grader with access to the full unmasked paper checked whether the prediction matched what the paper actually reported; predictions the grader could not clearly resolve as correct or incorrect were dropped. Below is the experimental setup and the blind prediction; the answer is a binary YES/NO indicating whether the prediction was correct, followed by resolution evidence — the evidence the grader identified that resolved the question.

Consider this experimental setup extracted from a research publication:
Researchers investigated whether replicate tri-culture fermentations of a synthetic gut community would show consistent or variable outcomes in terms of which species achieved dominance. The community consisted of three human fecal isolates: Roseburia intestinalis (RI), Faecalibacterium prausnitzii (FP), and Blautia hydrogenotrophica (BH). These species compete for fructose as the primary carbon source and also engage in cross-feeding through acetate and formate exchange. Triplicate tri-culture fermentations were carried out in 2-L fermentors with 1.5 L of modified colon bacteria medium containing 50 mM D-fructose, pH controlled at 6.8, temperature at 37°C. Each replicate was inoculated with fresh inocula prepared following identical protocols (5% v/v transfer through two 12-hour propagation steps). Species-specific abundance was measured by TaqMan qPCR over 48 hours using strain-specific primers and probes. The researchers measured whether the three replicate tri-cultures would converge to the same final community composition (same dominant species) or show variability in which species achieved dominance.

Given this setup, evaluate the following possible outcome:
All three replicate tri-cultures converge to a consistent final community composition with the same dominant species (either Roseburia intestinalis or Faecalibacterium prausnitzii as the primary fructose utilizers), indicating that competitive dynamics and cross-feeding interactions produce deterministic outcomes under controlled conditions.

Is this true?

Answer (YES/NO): NO